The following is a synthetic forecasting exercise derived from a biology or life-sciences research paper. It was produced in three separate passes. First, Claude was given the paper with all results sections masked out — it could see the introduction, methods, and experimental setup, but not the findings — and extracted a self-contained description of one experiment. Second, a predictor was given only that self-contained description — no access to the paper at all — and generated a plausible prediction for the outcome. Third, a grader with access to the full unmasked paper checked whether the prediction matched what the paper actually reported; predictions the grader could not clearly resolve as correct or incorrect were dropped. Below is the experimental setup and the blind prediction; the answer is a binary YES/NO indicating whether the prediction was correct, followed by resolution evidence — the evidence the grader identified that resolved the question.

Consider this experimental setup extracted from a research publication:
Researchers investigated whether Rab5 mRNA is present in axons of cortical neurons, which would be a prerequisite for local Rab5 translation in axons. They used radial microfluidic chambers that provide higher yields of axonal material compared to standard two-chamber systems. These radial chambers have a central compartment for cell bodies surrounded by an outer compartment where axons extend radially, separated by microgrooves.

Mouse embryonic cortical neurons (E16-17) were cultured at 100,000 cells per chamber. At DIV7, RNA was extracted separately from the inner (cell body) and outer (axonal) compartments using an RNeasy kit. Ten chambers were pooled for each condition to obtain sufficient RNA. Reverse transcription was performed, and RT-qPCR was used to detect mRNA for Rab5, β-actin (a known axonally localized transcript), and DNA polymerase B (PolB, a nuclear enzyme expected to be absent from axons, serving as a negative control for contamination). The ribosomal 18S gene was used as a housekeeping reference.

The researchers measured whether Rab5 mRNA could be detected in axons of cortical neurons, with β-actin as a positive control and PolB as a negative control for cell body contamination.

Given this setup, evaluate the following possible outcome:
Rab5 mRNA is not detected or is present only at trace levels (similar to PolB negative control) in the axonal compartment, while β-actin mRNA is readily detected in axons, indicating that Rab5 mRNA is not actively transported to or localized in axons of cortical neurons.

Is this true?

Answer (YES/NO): NO